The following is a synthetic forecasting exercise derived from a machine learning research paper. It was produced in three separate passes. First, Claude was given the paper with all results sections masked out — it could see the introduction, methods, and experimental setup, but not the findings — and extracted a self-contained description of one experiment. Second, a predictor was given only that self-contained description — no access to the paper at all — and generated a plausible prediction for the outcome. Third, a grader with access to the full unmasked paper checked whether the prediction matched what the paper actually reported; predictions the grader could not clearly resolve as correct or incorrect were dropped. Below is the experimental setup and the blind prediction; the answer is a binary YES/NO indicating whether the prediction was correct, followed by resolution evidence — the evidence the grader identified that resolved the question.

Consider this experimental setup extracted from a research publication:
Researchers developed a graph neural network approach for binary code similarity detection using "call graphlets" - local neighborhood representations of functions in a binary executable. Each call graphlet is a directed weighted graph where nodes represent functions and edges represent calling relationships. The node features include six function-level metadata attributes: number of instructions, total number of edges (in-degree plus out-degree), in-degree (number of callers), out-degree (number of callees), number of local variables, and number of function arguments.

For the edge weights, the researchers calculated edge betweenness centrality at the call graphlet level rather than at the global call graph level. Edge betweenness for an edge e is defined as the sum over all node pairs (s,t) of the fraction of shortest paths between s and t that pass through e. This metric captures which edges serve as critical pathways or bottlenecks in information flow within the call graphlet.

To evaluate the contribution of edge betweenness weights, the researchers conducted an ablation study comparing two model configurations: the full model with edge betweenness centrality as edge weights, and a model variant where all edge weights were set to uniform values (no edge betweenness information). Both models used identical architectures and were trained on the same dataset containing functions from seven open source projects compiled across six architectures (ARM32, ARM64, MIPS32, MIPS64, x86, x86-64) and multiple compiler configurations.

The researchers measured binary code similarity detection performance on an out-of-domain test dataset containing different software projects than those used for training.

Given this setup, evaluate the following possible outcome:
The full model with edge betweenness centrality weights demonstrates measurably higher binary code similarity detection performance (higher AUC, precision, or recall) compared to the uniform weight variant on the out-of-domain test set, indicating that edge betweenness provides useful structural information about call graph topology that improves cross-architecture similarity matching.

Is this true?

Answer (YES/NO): YES